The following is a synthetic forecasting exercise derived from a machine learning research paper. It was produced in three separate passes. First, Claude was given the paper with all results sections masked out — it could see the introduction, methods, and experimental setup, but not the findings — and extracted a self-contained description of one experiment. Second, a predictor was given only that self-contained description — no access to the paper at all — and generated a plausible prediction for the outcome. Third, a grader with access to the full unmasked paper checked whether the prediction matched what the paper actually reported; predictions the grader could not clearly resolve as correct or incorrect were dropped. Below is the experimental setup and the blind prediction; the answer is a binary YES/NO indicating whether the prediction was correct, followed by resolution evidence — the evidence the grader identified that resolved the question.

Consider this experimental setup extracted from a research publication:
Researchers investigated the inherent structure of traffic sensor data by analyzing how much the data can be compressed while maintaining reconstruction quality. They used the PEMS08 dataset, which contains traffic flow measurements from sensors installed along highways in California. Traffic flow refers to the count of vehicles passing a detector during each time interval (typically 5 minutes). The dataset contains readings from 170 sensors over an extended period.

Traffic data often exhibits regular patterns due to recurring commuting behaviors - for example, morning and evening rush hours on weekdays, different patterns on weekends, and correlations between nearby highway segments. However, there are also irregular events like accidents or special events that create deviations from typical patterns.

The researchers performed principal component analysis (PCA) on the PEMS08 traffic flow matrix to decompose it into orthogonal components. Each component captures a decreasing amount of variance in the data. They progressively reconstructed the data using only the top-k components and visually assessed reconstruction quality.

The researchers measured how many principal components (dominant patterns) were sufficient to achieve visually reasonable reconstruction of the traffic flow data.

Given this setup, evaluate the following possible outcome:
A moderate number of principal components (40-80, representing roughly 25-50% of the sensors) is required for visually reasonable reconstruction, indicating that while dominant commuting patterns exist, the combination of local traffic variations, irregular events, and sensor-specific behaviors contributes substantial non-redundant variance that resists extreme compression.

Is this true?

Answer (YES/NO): NO